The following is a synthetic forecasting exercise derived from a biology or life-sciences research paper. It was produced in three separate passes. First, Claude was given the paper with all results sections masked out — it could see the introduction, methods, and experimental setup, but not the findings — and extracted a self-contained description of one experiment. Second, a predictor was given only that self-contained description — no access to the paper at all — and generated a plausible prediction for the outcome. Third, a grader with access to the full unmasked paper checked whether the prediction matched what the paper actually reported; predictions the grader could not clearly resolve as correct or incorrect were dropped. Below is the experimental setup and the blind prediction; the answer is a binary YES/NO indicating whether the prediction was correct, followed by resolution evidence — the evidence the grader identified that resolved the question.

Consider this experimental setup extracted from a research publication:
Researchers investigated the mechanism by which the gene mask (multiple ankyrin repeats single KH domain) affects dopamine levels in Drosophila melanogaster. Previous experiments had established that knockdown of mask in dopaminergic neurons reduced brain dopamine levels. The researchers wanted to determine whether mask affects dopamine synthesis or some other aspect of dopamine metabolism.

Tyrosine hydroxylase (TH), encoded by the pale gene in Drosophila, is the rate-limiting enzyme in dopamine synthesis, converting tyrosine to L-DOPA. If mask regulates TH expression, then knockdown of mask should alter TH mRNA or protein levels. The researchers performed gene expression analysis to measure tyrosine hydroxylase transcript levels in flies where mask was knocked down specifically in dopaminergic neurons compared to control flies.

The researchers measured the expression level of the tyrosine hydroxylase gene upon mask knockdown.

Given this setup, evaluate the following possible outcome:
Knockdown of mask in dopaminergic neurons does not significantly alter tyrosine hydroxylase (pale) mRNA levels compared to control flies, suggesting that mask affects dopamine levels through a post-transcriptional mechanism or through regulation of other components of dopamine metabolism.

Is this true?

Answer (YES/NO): NO